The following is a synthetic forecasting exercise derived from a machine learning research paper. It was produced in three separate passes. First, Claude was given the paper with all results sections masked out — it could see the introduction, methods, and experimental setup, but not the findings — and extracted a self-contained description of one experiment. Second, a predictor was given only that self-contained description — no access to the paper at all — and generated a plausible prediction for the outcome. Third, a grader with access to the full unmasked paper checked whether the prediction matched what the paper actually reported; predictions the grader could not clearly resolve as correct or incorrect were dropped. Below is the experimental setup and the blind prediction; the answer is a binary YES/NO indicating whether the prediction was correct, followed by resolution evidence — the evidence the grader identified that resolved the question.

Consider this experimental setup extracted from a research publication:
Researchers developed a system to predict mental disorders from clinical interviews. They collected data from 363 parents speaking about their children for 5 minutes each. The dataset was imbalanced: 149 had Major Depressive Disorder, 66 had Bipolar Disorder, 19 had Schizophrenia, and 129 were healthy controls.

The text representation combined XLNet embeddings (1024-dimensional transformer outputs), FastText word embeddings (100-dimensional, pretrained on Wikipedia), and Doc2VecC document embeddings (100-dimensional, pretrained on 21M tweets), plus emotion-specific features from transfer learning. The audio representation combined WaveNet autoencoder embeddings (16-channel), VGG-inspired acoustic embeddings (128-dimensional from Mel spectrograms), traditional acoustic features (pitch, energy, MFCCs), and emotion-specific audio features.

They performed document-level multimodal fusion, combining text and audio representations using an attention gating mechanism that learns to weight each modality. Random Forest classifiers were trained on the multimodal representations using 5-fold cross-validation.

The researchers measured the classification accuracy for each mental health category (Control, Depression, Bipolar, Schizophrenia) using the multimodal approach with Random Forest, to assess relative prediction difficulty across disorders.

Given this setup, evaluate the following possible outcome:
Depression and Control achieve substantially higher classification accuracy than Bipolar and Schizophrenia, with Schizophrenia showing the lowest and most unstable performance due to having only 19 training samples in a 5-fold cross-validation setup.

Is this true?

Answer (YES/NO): NO